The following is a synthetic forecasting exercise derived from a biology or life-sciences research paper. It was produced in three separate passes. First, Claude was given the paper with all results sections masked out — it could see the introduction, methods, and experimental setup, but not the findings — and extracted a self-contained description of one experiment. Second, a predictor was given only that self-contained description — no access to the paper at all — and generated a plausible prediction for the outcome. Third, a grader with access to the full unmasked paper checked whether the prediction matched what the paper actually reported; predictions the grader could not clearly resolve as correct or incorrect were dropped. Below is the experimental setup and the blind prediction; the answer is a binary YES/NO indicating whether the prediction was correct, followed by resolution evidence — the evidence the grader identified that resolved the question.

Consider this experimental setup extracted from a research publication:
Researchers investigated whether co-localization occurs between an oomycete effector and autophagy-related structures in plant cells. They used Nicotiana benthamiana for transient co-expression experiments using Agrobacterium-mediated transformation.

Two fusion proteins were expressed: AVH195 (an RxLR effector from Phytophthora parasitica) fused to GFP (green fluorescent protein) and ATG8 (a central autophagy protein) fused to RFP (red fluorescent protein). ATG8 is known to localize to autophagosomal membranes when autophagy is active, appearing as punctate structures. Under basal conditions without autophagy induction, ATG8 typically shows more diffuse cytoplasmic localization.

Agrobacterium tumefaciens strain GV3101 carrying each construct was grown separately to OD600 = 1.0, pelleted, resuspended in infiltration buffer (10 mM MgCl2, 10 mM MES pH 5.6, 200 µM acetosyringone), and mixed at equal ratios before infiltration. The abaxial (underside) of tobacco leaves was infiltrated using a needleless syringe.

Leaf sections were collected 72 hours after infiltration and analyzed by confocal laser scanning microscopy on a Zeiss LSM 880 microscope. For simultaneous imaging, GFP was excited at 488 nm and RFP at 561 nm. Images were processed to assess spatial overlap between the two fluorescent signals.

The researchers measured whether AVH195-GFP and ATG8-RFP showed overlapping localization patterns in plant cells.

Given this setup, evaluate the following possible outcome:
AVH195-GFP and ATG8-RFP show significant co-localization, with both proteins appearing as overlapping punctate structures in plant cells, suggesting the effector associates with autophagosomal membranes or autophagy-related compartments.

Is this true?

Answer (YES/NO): NO